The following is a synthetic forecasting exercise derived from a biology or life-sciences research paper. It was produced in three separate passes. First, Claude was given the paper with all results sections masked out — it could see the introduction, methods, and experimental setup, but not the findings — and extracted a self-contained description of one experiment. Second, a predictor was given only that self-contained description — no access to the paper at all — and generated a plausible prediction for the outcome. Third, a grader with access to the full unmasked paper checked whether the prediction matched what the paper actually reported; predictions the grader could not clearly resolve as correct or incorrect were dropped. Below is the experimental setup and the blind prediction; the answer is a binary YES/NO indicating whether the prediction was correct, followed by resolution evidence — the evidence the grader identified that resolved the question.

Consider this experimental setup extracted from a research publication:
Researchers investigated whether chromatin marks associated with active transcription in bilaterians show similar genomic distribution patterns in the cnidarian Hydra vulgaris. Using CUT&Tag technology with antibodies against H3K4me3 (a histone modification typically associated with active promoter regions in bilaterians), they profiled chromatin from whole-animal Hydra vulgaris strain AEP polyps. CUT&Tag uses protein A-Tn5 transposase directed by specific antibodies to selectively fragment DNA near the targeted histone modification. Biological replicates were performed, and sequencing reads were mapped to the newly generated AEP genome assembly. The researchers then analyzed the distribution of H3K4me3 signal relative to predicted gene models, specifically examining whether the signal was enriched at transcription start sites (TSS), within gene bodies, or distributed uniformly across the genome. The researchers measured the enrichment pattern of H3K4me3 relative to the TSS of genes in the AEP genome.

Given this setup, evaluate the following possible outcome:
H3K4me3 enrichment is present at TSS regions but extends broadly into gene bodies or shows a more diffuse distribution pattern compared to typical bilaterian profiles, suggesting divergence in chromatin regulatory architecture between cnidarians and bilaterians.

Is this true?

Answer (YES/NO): NO